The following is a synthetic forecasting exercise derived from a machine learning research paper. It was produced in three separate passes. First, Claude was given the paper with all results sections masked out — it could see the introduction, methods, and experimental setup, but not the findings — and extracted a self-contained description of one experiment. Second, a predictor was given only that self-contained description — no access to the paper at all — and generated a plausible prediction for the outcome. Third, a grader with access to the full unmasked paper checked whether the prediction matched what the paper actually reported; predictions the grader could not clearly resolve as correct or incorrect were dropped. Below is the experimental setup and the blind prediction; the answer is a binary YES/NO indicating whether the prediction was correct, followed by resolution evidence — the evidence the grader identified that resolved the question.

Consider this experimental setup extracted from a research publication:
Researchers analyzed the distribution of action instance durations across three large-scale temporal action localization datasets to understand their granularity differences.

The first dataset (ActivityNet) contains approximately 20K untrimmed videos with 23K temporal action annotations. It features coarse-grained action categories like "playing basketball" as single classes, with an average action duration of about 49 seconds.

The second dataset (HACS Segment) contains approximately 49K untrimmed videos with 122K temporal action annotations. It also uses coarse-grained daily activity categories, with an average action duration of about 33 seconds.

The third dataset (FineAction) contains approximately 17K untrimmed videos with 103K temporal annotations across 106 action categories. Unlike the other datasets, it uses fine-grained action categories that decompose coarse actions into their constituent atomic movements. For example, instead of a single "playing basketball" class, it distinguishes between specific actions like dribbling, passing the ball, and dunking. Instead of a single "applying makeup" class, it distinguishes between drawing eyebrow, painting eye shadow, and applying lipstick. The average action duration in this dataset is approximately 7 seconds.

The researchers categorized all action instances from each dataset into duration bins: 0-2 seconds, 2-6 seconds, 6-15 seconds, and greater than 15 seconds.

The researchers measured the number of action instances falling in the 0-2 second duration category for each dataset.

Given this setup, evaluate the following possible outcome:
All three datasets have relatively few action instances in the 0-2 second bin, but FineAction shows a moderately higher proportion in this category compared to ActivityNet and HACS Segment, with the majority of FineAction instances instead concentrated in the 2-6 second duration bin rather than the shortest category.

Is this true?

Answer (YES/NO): NO